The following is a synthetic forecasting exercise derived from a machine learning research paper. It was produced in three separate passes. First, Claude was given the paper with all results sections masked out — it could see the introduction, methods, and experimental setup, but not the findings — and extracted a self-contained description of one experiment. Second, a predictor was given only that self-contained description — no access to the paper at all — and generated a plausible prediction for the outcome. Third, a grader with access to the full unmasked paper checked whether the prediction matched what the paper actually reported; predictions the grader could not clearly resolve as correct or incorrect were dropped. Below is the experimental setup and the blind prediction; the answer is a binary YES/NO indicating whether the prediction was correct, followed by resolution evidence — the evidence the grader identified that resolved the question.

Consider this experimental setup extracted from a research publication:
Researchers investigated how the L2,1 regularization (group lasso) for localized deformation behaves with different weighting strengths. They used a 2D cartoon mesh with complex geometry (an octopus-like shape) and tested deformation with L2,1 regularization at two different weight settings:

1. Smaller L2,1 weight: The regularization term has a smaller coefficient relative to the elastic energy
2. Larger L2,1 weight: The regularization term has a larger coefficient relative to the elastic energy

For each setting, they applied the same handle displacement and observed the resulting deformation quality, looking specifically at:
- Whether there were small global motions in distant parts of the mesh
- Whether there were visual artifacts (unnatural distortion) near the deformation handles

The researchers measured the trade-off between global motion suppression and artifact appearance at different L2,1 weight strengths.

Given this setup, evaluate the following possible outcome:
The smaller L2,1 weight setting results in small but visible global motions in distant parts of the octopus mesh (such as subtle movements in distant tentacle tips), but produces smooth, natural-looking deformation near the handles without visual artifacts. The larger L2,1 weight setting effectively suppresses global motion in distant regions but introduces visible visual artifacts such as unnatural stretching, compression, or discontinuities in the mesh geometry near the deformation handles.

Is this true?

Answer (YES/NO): NO